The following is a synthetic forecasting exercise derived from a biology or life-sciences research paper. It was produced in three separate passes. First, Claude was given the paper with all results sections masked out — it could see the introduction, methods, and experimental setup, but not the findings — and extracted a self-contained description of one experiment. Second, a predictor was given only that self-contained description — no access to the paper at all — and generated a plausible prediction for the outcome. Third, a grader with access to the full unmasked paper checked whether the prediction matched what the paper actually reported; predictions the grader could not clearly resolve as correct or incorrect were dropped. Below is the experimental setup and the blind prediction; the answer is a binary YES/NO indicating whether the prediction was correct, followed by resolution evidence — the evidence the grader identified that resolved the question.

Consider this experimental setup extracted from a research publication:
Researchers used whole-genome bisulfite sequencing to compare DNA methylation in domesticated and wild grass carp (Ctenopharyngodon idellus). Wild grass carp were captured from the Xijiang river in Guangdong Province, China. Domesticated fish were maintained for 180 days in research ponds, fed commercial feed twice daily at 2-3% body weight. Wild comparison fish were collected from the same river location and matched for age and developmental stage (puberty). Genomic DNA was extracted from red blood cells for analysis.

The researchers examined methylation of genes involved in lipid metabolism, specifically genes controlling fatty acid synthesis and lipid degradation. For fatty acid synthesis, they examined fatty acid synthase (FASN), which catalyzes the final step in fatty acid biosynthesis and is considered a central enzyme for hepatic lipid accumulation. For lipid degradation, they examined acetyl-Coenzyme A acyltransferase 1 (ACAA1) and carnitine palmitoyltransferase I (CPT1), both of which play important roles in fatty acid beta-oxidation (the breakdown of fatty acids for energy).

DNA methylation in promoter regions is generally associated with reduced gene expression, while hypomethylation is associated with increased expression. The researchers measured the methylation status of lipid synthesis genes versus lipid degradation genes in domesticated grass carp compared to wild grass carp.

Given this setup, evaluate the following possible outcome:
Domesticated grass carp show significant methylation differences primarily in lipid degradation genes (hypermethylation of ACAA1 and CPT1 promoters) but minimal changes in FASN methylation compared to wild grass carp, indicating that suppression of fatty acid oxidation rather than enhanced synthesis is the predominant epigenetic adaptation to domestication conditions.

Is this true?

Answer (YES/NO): NO